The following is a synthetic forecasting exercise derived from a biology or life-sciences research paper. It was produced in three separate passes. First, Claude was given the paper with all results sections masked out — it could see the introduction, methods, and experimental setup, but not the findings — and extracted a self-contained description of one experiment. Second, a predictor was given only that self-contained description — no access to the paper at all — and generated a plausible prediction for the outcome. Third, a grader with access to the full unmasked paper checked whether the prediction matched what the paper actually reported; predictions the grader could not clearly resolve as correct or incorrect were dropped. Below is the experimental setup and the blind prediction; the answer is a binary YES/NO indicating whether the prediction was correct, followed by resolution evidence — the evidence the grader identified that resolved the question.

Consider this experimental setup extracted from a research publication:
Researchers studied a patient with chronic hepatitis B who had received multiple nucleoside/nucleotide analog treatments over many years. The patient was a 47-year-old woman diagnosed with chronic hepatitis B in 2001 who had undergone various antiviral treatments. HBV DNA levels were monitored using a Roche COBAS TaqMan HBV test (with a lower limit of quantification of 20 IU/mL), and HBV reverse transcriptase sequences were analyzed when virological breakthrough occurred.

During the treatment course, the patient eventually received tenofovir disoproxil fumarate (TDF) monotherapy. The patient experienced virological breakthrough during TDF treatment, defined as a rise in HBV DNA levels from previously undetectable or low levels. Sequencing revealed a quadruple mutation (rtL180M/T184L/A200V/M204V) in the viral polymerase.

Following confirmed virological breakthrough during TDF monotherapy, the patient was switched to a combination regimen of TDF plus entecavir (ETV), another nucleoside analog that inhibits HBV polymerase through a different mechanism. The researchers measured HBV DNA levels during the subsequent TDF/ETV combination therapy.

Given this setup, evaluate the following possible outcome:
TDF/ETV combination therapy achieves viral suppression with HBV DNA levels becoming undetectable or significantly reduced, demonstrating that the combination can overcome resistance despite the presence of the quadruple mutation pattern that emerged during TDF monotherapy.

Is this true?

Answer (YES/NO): YES